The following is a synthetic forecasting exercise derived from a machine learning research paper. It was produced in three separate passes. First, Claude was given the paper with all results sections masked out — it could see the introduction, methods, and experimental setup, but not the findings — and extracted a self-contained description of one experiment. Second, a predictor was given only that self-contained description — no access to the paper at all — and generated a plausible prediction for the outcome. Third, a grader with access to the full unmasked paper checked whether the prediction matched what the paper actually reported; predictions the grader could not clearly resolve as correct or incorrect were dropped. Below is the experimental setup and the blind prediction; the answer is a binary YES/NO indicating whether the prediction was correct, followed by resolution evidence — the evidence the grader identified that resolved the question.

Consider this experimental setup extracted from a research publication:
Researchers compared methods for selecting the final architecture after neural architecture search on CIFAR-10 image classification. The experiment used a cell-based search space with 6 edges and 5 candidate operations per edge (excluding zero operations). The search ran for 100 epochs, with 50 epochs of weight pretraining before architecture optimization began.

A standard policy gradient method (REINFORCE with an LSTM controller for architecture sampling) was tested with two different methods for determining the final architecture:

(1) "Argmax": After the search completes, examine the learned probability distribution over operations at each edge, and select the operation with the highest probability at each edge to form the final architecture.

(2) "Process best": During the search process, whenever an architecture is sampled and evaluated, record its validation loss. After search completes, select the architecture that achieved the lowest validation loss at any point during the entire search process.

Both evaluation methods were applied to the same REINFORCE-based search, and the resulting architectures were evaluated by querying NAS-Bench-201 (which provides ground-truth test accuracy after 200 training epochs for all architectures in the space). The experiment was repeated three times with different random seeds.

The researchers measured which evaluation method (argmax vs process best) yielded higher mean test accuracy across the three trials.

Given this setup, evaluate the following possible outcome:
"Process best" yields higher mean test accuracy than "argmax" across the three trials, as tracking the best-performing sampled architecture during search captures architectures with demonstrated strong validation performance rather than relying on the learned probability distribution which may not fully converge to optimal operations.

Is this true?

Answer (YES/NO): NO